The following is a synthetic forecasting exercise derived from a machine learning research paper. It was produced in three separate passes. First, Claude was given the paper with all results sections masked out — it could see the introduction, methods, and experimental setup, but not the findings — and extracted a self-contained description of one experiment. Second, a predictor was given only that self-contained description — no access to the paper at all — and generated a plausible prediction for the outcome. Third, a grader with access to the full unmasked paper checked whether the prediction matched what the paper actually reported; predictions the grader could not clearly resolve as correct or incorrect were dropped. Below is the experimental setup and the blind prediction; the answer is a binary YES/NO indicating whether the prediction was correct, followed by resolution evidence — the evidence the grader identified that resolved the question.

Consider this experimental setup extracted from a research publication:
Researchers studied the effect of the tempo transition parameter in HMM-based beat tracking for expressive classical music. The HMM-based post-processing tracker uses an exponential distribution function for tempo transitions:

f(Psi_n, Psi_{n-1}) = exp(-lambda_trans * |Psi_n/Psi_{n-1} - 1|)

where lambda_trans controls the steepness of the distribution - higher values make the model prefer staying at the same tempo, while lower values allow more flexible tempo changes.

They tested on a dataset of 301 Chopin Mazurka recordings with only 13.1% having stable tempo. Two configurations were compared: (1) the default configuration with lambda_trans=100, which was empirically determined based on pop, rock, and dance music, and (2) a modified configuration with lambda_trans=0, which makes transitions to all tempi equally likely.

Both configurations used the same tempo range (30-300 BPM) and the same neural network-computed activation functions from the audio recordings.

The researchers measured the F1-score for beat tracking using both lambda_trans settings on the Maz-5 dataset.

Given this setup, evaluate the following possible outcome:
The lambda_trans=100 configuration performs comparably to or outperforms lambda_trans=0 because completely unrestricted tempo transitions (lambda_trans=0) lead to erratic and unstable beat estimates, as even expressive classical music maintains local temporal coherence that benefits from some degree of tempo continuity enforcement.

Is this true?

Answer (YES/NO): NO